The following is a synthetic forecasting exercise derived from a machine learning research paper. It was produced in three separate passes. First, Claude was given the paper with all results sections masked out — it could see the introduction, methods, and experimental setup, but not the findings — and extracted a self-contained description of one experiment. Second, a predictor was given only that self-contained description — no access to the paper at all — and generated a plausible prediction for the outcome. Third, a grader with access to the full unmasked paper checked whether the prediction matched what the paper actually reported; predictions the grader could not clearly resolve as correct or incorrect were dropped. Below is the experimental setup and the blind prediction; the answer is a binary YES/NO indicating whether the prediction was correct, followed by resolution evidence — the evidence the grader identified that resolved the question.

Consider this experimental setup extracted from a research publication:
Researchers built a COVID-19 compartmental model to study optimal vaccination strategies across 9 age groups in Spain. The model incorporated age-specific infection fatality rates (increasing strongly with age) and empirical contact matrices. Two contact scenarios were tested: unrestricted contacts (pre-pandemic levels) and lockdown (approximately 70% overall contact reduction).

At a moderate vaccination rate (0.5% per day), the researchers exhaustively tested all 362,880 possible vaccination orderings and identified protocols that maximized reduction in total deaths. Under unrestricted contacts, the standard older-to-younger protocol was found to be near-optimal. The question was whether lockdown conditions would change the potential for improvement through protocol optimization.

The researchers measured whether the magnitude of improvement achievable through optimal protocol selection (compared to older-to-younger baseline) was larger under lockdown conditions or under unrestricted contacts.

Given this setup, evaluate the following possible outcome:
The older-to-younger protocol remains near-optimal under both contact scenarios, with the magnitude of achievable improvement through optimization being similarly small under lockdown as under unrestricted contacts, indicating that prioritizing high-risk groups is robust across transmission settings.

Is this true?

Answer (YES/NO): NO